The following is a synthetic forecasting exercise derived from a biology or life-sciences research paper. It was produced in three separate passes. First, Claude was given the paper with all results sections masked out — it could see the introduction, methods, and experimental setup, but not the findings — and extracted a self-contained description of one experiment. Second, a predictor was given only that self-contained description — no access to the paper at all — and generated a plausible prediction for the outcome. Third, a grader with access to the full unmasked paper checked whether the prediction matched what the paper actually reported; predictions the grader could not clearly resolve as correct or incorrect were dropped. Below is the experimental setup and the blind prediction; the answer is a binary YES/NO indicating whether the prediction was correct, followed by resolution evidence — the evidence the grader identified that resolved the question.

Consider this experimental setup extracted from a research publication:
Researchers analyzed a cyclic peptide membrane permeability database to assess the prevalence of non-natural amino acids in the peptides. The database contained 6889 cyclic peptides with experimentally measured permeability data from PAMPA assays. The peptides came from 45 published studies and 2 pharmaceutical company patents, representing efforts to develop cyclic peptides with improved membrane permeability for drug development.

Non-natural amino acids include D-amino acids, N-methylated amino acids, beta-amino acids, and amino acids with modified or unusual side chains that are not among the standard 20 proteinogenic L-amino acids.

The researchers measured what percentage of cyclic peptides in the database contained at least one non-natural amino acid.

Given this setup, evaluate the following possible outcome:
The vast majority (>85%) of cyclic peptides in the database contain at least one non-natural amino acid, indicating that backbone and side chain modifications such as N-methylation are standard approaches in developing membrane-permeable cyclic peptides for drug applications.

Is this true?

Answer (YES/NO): YES